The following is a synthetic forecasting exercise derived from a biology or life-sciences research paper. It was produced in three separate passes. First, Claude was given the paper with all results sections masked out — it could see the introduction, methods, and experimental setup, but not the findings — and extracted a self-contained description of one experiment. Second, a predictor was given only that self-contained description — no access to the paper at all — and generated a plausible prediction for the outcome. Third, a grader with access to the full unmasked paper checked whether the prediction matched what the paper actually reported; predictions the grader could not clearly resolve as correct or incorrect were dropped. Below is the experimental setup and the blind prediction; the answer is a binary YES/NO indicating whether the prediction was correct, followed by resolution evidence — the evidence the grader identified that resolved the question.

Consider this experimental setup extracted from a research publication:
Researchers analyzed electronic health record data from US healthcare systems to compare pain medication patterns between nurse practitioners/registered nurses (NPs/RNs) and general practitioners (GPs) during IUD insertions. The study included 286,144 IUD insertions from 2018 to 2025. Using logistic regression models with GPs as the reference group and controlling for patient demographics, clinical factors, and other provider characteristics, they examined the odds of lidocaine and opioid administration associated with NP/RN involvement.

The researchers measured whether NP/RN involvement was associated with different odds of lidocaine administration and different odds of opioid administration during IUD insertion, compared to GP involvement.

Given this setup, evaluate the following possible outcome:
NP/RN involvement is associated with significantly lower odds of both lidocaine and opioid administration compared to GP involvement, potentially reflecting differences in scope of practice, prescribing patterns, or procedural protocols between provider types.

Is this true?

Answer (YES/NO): NO